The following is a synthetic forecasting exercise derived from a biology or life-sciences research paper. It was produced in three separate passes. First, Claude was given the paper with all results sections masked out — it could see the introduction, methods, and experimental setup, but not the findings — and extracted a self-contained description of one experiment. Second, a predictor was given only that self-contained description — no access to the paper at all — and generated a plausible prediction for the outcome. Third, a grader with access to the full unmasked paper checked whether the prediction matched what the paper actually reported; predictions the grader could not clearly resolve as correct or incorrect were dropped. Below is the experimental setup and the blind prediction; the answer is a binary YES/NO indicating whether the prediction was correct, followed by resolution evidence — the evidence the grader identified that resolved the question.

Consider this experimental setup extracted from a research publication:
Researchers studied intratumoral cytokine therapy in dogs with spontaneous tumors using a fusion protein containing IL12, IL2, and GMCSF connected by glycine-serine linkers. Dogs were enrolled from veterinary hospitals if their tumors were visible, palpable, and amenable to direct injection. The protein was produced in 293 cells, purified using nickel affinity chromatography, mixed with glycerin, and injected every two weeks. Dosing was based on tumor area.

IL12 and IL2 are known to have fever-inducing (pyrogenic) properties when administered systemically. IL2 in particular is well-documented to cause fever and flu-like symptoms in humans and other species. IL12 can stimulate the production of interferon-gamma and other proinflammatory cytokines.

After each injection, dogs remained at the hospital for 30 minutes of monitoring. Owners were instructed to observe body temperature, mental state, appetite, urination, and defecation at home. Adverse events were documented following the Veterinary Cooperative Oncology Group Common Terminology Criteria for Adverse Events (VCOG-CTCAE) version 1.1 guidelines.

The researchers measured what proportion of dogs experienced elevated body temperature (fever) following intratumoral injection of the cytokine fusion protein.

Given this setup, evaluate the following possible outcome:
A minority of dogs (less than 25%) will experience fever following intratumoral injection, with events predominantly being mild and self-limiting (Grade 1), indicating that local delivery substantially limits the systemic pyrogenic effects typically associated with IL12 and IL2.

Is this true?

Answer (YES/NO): NO